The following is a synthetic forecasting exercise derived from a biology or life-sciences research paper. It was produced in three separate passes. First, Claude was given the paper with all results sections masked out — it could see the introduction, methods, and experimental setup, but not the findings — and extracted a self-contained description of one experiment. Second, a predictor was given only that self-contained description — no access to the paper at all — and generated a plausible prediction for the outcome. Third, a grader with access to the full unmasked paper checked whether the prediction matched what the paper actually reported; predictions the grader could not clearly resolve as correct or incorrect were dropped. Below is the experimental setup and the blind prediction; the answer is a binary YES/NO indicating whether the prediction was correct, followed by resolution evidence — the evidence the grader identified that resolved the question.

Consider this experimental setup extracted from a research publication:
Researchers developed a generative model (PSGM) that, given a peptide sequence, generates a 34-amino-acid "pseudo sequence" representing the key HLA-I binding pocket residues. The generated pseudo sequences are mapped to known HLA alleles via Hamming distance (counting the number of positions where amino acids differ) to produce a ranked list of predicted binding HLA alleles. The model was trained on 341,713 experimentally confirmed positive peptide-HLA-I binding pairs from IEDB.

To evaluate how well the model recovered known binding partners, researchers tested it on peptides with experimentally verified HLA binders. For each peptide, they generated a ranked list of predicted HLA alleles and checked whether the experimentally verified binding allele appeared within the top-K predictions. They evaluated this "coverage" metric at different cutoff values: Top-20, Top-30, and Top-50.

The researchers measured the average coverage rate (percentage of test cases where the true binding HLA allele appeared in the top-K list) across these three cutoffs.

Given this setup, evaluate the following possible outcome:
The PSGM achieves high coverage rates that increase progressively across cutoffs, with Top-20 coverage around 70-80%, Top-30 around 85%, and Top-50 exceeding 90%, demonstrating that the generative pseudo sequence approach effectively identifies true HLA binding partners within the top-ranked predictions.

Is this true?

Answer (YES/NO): NO